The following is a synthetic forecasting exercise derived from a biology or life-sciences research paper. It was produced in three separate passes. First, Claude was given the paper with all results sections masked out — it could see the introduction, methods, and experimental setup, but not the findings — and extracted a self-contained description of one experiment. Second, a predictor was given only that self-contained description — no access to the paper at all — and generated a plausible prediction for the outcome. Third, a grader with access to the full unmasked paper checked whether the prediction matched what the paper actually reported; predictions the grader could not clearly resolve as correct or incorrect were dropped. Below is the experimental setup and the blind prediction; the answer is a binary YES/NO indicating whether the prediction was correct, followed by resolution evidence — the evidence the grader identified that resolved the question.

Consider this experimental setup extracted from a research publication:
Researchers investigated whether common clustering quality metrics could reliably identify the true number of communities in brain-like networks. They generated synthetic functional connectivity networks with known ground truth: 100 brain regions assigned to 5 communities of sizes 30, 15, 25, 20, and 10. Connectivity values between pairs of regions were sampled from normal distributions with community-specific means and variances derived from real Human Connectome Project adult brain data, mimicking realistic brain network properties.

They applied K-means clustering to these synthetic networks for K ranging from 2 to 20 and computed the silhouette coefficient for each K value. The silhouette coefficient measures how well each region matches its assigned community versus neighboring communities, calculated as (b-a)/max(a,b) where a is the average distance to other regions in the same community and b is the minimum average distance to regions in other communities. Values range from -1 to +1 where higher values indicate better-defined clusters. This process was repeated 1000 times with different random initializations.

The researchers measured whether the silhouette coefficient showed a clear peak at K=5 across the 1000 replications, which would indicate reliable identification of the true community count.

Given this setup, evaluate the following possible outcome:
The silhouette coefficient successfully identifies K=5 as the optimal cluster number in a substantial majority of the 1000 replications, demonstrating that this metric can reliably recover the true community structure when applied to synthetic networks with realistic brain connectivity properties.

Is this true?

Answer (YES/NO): NO